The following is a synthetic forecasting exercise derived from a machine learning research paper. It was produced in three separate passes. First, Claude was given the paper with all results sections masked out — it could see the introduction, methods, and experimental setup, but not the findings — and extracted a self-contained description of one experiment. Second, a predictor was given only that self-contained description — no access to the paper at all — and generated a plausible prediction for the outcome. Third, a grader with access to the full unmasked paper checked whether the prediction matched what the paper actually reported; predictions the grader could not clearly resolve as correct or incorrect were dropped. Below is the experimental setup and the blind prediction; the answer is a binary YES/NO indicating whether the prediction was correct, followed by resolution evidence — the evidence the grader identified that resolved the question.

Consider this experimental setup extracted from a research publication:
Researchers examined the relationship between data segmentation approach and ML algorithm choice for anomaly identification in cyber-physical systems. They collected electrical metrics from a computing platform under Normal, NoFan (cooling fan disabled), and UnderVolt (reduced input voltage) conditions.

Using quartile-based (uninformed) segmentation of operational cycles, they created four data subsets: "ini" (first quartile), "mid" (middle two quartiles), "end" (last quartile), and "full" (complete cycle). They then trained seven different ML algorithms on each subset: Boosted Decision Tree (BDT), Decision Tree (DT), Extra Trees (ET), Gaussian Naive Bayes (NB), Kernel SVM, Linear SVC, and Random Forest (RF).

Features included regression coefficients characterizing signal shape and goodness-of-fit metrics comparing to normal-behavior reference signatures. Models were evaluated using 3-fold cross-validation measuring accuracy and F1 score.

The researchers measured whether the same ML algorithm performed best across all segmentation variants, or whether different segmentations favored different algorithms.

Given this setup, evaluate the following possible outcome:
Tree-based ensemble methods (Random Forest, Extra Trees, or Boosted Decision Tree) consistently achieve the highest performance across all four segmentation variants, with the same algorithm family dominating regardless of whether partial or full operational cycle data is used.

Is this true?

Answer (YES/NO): NO